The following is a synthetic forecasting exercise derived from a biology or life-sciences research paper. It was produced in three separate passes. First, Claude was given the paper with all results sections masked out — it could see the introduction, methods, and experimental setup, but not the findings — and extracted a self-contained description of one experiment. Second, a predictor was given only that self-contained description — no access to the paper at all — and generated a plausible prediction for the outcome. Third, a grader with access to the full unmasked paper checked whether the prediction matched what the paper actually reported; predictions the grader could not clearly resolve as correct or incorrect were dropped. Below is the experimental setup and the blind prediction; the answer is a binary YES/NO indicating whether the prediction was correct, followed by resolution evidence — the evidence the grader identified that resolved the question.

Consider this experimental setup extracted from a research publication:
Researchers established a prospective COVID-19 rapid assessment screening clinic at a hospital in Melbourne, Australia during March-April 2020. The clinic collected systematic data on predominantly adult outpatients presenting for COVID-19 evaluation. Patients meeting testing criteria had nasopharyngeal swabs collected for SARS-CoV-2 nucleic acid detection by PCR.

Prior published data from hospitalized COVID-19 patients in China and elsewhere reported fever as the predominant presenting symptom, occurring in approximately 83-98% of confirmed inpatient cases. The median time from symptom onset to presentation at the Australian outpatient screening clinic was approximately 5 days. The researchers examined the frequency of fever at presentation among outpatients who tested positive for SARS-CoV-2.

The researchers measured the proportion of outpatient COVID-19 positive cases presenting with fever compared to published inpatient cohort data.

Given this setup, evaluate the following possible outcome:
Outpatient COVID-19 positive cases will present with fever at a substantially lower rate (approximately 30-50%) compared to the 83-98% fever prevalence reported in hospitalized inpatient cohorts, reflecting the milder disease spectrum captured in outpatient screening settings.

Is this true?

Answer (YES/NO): YES